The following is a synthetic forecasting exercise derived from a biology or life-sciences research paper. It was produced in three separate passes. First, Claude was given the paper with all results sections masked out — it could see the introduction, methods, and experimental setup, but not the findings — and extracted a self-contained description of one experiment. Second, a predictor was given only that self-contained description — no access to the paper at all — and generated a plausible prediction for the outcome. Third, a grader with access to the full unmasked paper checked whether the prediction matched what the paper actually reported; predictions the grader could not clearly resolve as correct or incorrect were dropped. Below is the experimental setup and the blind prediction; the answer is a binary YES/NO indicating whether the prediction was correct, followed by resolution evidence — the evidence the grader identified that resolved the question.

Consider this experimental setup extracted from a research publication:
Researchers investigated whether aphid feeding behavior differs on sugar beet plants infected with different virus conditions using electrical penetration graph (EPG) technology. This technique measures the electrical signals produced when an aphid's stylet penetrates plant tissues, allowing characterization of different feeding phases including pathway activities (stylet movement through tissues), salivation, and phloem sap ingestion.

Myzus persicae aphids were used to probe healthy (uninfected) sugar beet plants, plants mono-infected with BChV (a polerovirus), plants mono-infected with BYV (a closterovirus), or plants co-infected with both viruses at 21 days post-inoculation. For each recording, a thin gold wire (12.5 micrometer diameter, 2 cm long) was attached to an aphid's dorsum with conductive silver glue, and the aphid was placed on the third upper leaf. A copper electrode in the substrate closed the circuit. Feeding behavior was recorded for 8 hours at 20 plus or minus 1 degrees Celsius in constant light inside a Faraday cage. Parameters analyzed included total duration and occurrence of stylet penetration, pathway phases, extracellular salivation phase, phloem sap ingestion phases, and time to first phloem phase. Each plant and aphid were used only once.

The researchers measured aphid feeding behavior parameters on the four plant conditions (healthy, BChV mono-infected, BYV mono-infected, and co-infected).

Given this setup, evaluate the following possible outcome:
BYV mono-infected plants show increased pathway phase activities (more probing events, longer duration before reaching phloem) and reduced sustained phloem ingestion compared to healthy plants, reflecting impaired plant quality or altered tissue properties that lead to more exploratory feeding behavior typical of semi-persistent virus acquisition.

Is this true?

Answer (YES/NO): NO